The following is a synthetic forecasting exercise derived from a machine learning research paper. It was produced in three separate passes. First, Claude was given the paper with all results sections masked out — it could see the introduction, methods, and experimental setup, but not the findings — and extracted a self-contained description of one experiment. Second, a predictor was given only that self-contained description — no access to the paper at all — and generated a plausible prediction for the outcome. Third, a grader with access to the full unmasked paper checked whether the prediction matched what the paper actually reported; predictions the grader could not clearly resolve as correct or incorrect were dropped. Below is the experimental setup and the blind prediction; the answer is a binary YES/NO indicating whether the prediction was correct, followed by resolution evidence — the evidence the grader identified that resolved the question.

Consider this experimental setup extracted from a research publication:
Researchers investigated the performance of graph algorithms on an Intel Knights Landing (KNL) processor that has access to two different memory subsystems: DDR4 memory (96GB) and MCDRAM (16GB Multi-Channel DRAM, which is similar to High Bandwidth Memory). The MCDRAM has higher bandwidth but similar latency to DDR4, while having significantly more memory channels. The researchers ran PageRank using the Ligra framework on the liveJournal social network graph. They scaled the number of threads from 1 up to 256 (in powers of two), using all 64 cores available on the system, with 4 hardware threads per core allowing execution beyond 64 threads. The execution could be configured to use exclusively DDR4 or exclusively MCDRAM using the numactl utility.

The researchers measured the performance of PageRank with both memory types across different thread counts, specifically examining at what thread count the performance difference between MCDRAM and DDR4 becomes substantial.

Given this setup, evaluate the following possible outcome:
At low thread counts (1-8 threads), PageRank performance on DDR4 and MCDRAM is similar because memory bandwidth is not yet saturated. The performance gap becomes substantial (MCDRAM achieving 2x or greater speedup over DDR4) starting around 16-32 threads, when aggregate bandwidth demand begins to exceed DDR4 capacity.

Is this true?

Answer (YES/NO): NO